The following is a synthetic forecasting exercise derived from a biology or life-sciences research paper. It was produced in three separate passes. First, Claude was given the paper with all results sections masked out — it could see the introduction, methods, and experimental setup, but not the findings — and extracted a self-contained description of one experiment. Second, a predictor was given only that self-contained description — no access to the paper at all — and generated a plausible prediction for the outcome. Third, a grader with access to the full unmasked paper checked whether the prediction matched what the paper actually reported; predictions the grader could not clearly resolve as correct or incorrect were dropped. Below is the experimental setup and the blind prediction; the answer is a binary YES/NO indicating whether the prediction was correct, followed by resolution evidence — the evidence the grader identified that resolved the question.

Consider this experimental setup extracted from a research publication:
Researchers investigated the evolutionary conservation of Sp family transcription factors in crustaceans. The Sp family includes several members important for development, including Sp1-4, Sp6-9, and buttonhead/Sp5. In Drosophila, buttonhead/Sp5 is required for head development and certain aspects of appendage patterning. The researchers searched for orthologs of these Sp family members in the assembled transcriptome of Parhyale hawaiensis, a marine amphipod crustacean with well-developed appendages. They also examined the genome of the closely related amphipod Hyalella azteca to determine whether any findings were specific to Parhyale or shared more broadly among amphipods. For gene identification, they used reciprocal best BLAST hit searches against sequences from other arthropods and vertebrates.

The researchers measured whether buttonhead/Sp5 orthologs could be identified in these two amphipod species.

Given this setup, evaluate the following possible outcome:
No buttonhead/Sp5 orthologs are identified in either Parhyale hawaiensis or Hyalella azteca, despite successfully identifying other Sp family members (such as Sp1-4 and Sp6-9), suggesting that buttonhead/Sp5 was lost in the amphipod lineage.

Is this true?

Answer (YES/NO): YES